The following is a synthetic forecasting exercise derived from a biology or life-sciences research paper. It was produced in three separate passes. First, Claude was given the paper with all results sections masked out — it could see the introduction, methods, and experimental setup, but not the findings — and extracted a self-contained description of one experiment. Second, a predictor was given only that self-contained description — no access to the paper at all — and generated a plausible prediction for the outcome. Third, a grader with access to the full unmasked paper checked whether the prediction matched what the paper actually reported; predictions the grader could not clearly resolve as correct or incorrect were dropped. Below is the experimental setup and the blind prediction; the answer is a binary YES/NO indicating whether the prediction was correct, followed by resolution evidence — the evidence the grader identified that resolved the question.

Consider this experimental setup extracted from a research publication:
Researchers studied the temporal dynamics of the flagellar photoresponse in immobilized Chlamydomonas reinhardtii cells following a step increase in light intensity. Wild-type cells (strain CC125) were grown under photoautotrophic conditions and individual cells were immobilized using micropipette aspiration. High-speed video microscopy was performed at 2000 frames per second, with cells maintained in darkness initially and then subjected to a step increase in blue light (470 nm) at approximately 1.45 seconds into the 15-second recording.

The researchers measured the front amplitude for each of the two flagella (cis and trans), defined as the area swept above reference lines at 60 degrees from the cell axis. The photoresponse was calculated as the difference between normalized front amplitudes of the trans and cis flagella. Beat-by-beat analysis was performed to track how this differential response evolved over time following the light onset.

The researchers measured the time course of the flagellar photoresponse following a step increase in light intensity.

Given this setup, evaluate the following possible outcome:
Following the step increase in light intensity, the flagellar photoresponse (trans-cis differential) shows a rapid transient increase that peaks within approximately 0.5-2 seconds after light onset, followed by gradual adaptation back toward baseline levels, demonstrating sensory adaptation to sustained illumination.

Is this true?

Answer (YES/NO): NO